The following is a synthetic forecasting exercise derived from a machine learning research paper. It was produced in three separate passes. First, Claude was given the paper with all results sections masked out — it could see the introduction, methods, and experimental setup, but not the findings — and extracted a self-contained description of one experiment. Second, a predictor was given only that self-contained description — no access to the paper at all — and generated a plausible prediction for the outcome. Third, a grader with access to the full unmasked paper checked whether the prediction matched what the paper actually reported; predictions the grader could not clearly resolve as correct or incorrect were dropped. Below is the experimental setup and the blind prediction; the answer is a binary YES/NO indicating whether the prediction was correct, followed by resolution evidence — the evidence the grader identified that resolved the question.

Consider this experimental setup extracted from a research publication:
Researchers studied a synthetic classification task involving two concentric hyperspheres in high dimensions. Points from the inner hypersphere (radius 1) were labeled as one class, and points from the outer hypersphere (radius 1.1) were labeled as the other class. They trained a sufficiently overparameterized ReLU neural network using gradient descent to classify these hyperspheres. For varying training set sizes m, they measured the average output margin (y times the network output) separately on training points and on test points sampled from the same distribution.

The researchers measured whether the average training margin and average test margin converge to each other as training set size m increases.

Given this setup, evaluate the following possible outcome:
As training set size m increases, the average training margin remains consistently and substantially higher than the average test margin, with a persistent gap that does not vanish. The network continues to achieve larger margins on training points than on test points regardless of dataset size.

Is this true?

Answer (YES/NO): NO